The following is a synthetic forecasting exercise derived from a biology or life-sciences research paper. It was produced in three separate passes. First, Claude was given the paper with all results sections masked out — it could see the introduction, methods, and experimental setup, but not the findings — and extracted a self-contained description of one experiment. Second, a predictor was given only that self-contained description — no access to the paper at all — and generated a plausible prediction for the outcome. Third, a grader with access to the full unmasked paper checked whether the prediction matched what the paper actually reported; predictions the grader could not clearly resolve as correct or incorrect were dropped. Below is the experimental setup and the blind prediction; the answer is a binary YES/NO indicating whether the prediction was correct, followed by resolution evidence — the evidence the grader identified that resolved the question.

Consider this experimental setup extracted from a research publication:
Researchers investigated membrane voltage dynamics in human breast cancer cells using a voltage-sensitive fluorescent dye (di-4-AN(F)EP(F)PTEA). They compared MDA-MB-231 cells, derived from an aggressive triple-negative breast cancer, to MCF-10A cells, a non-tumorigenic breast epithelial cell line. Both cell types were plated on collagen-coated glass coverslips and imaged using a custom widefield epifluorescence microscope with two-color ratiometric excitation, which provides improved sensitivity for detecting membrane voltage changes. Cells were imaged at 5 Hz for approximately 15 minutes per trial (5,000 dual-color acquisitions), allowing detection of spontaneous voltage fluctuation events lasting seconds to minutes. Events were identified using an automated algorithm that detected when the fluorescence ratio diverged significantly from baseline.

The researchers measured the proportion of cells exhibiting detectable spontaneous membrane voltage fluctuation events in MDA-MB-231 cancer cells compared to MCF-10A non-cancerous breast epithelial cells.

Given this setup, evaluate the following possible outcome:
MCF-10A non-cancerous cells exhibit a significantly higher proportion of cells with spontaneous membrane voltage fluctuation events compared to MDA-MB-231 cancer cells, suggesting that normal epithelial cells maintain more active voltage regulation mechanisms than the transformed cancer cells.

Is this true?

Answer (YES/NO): NO